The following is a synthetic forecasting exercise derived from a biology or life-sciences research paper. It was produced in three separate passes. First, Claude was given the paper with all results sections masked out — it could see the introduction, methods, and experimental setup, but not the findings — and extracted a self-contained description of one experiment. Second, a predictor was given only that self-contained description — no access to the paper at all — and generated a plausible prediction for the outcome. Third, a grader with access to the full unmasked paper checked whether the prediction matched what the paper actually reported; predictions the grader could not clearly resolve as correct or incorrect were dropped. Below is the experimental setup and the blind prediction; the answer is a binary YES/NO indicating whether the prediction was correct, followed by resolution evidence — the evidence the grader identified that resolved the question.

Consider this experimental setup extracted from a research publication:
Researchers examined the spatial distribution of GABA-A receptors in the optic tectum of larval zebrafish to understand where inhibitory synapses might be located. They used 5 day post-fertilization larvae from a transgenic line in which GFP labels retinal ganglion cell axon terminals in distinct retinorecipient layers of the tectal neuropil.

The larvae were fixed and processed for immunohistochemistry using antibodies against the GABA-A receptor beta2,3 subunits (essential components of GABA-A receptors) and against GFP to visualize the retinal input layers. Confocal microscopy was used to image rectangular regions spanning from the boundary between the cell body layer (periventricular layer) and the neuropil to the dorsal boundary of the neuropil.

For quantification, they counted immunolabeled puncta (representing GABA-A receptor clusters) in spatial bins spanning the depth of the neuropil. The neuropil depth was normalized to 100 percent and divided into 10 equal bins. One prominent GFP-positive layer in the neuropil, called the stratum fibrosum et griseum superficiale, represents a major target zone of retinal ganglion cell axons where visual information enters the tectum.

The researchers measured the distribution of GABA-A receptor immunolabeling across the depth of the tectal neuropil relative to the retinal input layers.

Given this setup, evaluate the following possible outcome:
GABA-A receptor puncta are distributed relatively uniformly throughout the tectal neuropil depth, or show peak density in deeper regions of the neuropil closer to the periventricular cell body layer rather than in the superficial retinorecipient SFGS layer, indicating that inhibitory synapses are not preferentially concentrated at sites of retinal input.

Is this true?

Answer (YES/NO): YES